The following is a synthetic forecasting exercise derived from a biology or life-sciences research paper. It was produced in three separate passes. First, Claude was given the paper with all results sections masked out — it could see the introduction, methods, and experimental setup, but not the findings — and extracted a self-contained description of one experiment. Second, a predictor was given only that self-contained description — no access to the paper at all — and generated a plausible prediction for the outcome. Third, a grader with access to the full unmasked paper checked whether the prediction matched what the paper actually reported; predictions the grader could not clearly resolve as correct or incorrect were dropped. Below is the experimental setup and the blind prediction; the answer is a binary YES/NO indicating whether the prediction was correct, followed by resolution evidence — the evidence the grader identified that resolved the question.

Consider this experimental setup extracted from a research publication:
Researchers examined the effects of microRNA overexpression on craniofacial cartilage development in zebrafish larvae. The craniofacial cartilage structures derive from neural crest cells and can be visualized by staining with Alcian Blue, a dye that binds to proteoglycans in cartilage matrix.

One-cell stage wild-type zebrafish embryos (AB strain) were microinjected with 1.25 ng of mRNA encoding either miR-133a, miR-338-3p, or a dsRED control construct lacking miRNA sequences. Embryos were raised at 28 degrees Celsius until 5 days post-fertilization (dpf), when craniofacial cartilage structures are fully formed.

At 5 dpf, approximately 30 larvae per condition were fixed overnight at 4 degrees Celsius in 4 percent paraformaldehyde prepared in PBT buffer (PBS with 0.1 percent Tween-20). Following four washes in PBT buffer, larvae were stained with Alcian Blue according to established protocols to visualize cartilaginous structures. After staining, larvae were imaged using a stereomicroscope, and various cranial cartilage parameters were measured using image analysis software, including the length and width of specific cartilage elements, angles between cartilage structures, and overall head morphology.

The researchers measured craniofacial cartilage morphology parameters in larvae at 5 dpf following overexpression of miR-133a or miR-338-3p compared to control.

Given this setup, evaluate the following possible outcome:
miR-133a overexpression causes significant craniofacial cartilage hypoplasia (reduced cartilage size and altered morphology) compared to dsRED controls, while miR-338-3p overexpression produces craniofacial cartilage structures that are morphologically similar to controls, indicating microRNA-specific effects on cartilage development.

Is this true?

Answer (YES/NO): NO